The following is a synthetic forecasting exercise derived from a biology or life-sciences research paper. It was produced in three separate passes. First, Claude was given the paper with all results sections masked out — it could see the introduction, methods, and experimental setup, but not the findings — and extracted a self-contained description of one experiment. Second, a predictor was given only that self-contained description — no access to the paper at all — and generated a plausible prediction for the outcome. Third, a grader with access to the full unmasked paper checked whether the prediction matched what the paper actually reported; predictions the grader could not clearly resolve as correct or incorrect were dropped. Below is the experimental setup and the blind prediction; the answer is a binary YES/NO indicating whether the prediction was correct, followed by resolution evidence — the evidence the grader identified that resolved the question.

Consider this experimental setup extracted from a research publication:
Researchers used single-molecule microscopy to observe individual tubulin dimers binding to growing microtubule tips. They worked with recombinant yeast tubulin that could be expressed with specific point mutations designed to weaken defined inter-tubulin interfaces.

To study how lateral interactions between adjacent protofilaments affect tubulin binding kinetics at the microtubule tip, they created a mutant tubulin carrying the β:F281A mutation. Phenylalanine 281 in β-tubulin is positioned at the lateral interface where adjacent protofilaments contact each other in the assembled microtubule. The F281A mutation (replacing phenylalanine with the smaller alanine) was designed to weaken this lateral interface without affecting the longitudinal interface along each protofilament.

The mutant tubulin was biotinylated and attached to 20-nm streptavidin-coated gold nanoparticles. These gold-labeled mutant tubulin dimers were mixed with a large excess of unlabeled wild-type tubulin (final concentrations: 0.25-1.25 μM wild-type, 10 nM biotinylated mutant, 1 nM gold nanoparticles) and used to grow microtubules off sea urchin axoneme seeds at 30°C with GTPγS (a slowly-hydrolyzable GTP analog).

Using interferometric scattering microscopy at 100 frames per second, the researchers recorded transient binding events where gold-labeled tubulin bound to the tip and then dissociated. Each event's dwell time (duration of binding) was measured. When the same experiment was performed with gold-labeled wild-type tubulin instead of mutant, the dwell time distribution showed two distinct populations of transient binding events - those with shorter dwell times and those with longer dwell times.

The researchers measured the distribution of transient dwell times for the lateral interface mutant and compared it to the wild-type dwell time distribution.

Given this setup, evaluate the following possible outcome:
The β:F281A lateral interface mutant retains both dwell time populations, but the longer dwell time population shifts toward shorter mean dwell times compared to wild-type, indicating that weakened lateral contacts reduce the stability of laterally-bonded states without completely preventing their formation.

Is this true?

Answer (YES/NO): NO